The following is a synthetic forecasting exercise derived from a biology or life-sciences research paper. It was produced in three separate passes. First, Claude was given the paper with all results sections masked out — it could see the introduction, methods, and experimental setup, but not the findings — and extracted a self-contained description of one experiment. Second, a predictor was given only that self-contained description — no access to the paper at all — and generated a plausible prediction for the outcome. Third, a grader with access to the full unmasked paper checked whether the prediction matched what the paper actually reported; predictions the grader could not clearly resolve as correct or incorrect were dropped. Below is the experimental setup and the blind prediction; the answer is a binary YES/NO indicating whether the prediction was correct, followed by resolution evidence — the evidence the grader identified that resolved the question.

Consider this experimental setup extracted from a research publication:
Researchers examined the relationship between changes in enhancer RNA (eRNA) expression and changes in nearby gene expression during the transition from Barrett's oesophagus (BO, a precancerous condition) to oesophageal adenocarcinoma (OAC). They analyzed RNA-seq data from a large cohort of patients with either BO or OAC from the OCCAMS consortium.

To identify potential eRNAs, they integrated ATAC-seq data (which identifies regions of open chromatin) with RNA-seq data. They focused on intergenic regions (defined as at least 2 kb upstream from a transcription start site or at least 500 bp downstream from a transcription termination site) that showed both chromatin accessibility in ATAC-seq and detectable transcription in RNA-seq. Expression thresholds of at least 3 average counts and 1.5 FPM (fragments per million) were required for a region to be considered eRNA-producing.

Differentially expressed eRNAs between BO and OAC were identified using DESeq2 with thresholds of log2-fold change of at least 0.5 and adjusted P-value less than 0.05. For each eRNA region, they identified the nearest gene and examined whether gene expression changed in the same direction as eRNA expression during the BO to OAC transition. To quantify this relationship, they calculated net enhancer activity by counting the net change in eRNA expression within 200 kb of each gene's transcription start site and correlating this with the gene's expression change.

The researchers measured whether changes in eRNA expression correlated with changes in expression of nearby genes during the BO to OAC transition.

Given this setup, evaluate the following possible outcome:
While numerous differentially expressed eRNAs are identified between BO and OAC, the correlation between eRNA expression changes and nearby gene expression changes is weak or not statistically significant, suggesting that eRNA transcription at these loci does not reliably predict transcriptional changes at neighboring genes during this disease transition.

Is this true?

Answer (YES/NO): NO